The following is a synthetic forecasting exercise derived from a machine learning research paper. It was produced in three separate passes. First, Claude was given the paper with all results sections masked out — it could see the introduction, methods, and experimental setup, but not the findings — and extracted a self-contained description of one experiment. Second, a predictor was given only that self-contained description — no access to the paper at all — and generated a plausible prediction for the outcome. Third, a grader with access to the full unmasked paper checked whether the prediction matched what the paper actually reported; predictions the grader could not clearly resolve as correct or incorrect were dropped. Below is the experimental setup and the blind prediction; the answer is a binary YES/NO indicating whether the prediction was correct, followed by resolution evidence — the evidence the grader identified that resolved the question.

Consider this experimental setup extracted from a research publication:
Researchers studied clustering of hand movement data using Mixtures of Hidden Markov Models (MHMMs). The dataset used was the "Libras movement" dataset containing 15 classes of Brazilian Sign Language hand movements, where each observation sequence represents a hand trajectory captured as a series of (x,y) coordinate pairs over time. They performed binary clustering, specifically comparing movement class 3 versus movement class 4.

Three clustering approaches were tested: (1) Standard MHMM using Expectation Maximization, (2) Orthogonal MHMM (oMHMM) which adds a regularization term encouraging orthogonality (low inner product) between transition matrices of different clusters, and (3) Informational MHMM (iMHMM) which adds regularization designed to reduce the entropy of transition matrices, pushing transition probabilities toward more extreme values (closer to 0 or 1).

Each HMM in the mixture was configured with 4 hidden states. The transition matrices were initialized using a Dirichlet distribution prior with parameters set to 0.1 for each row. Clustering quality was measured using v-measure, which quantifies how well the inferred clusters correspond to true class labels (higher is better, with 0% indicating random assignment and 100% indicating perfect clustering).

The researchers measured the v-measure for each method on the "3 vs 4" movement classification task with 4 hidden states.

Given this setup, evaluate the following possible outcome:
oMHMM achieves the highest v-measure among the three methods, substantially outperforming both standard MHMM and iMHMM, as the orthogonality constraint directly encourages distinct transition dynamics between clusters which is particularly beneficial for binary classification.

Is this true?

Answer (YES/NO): NO